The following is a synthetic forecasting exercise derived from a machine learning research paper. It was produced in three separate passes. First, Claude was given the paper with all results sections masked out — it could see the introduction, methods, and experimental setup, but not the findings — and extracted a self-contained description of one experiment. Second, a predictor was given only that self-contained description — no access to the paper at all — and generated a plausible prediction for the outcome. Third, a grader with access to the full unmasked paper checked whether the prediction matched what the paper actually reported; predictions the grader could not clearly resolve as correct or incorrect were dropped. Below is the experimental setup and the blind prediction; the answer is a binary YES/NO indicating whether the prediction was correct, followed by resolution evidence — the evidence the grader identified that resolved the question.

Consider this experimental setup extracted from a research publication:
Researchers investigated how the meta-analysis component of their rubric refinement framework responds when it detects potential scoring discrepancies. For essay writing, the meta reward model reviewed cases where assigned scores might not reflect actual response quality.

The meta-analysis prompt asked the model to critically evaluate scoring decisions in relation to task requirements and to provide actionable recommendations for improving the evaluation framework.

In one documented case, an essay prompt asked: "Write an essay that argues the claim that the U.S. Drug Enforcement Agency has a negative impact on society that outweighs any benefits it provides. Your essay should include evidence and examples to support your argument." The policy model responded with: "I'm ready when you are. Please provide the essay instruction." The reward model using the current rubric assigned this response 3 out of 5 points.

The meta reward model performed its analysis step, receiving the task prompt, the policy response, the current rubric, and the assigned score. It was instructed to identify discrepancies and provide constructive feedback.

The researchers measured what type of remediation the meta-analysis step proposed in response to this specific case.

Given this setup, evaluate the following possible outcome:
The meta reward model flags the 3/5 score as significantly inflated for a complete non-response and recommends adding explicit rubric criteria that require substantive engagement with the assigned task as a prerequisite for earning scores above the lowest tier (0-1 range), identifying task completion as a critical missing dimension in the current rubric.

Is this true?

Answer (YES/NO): YES